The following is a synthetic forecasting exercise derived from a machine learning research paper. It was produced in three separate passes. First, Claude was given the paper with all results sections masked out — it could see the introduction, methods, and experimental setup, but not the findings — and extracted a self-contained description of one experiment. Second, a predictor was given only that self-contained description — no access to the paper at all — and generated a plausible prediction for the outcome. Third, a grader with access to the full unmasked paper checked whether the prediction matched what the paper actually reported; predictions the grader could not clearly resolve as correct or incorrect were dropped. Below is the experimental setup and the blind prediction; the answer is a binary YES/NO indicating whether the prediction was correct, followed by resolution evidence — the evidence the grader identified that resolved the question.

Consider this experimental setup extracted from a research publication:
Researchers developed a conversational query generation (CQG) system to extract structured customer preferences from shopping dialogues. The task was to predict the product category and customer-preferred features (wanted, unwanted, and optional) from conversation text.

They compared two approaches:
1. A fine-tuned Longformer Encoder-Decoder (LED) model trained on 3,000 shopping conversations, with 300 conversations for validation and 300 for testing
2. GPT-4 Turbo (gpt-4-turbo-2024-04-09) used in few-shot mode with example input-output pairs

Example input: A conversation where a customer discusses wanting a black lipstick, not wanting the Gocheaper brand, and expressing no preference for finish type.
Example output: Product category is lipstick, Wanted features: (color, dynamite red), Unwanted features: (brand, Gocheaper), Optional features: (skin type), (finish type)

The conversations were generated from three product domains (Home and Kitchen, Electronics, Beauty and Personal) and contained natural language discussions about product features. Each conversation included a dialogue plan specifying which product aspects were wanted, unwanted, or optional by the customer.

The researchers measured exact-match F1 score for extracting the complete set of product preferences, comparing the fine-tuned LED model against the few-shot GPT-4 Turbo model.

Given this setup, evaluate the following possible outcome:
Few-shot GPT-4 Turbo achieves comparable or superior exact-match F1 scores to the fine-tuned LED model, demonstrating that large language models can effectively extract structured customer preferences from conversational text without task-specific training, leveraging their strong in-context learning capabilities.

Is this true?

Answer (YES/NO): NO